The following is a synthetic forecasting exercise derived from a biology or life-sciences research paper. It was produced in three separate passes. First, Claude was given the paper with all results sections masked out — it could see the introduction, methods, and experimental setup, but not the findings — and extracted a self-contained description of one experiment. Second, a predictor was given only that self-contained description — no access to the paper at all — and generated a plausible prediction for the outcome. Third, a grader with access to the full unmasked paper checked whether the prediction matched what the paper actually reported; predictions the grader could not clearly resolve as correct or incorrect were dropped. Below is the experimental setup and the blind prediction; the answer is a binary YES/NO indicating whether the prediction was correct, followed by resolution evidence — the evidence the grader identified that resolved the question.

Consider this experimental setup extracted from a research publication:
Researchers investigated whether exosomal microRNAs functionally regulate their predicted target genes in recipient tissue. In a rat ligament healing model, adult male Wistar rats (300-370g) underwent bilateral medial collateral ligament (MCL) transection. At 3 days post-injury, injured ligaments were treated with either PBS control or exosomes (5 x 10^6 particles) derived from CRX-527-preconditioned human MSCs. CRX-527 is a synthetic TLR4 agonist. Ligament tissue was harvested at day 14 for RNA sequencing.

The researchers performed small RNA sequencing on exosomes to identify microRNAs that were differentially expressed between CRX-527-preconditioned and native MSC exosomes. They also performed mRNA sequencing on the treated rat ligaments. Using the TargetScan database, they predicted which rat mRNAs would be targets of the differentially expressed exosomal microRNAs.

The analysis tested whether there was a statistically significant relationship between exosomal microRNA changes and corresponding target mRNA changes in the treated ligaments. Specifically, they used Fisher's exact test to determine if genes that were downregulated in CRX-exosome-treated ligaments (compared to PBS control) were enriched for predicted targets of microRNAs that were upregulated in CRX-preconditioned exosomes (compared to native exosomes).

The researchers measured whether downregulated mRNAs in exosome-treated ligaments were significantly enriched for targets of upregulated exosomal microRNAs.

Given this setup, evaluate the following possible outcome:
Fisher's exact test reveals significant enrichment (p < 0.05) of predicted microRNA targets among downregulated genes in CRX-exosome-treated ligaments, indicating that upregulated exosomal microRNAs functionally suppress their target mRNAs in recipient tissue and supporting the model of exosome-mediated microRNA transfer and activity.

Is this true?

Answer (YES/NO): YES